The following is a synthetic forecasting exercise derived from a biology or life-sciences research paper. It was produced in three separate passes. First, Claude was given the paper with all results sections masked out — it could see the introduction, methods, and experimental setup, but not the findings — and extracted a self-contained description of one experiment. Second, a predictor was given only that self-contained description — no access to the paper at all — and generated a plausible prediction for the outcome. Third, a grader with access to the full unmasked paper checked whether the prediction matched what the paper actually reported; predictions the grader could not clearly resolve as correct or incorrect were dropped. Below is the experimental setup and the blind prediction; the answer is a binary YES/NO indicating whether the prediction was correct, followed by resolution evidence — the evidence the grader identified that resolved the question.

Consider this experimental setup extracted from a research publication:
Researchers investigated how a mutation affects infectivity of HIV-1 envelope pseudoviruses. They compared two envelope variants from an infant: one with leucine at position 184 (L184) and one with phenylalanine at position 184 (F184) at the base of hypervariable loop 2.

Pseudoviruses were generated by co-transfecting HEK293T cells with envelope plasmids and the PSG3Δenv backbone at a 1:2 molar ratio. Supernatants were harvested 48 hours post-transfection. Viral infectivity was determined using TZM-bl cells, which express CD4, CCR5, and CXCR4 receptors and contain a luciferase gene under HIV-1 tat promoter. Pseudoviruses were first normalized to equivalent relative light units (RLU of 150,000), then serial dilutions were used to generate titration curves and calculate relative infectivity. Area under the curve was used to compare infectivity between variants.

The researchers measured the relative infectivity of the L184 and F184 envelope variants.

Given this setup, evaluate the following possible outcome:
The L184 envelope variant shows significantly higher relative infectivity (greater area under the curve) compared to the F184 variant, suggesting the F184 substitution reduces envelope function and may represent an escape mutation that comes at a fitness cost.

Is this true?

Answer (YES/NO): NO